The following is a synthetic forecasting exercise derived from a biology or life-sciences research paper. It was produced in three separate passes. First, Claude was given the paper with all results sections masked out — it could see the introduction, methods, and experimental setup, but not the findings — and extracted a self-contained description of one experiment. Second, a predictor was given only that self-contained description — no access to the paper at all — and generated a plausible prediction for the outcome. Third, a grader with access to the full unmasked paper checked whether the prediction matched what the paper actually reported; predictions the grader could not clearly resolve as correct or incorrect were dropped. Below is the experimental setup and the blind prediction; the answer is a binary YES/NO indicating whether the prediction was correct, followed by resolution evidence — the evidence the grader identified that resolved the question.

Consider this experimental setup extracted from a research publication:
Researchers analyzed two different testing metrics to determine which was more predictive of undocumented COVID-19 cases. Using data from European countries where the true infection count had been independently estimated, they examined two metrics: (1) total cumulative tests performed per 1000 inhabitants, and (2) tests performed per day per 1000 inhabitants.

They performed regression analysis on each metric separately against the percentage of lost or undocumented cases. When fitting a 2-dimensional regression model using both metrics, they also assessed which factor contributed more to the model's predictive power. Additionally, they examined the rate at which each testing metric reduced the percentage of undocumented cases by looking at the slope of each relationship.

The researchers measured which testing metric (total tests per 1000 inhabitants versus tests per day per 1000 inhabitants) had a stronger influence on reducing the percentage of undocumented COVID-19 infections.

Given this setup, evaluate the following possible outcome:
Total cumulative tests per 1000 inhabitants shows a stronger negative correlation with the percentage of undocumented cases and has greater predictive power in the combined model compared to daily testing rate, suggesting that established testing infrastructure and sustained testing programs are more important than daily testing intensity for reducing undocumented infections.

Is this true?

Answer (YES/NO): NO